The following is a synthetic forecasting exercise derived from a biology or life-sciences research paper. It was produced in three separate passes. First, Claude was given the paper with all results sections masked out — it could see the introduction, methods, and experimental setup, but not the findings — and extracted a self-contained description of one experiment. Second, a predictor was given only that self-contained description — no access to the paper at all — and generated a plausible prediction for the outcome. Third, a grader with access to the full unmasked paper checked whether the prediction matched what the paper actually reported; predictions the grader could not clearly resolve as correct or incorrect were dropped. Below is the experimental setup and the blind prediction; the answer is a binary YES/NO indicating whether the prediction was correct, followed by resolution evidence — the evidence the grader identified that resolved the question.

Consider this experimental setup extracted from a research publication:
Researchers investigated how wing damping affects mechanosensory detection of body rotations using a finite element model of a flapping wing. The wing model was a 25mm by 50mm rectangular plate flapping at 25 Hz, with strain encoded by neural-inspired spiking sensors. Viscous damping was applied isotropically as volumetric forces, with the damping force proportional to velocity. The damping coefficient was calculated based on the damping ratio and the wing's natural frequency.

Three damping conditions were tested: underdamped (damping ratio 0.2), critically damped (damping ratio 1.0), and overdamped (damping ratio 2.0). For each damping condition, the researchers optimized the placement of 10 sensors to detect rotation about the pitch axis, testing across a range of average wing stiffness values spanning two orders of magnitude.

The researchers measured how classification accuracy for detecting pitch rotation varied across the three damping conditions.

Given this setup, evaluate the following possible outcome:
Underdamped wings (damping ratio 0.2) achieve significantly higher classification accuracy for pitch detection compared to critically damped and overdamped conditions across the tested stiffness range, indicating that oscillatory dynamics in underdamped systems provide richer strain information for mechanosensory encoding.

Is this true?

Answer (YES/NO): NO